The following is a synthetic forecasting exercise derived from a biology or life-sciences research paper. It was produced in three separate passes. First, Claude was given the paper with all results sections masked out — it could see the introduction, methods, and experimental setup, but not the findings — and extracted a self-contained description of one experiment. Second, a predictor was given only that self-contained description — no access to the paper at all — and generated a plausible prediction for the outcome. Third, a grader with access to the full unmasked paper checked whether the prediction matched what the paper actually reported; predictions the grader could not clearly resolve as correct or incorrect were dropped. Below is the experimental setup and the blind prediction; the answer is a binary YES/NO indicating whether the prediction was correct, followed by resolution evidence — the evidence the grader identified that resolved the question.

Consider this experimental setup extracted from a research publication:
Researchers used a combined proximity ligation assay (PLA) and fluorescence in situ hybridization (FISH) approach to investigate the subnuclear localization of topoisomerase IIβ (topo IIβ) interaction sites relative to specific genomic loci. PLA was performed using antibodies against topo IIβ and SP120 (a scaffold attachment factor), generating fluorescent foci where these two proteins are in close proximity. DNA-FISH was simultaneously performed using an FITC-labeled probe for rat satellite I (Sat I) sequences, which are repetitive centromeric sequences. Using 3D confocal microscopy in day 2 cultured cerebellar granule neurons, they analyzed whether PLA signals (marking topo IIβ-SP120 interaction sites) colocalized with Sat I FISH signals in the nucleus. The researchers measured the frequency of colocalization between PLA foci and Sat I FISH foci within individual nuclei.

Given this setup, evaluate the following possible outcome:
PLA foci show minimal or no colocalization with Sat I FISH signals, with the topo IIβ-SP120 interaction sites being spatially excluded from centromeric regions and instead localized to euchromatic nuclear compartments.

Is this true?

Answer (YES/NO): NO